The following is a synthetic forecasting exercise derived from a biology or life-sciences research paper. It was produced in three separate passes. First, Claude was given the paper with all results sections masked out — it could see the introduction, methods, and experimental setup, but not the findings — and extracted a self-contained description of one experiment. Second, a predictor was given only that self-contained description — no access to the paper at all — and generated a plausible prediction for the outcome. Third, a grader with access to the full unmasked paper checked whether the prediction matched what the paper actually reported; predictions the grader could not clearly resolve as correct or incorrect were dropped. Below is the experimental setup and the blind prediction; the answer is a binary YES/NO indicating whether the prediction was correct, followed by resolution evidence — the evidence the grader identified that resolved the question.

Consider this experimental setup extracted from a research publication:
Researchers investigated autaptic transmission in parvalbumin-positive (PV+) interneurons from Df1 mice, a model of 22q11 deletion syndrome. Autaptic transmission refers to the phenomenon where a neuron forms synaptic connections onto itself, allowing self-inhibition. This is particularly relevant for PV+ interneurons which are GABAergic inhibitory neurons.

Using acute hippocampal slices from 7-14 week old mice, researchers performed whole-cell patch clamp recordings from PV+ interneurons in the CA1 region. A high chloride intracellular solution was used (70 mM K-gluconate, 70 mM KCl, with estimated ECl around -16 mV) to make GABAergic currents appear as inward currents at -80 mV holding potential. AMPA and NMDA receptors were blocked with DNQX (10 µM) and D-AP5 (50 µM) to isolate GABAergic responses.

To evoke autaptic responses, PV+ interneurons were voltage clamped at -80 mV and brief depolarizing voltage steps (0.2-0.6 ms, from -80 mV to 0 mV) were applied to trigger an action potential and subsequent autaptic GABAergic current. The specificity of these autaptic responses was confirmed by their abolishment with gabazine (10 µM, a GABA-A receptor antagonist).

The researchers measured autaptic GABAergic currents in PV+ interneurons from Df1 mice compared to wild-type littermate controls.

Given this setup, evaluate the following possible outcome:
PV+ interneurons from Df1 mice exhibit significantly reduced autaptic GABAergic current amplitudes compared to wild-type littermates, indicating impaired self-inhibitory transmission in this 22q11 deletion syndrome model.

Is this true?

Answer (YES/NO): NO